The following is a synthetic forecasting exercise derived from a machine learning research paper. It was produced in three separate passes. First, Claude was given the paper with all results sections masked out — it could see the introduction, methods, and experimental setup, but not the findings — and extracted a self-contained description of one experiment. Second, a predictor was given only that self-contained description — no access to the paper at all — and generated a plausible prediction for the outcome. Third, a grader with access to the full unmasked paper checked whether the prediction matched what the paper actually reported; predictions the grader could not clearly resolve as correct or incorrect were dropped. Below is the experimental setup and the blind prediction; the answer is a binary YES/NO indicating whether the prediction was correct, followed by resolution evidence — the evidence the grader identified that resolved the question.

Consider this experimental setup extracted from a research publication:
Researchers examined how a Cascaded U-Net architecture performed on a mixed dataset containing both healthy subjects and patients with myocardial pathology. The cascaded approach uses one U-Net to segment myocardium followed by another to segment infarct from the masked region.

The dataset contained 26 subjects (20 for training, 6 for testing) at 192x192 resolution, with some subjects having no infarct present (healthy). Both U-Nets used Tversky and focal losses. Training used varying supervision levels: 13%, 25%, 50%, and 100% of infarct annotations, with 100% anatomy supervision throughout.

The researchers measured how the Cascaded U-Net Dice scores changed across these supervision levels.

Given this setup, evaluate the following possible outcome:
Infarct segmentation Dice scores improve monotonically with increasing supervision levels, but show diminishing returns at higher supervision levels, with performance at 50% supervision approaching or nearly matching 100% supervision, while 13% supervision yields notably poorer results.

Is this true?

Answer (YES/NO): NO